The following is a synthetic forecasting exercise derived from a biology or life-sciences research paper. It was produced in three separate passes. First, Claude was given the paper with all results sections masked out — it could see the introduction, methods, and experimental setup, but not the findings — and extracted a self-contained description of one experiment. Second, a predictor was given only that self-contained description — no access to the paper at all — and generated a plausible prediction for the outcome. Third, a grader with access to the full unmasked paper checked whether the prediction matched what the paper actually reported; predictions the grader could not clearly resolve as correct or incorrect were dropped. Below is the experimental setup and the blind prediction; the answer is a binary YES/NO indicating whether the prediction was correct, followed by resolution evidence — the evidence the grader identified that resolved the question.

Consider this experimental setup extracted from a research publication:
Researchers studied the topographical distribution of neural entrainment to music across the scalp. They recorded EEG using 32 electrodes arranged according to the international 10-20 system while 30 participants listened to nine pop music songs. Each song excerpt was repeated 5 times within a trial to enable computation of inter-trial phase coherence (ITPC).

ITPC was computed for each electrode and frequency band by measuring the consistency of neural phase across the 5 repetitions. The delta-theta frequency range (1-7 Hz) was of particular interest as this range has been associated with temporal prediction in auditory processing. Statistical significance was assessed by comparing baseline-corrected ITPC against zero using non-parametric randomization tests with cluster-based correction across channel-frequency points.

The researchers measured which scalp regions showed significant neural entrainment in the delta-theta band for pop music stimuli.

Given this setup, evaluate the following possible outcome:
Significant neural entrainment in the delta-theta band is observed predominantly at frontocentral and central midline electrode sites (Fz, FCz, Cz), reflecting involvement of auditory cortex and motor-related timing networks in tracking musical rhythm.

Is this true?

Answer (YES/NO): NO